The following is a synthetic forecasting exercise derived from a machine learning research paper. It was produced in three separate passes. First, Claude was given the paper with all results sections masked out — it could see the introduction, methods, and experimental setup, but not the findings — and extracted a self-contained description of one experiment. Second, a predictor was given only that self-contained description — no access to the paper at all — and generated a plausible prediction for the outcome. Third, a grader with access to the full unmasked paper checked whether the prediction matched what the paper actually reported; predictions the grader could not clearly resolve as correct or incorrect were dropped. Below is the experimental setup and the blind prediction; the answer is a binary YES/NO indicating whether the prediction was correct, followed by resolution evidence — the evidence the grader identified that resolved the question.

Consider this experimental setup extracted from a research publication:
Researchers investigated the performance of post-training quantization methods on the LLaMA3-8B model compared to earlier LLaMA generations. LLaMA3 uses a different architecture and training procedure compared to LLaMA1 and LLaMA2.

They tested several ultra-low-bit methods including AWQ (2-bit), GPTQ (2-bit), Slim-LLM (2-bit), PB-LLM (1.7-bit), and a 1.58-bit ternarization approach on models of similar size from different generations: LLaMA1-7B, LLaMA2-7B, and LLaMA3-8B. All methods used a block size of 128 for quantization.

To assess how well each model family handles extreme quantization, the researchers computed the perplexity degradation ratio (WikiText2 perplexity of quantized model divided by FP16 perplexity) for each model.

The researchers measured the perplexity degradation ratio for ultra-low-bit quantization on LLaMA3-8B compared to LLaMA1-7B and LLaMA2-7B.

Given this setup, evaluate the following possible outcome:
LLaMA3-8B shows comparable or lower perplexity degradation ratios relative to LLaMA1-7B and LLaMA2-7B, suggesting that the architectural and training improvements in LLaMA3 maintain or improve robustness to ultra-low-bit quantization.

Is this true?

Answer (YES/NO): NO